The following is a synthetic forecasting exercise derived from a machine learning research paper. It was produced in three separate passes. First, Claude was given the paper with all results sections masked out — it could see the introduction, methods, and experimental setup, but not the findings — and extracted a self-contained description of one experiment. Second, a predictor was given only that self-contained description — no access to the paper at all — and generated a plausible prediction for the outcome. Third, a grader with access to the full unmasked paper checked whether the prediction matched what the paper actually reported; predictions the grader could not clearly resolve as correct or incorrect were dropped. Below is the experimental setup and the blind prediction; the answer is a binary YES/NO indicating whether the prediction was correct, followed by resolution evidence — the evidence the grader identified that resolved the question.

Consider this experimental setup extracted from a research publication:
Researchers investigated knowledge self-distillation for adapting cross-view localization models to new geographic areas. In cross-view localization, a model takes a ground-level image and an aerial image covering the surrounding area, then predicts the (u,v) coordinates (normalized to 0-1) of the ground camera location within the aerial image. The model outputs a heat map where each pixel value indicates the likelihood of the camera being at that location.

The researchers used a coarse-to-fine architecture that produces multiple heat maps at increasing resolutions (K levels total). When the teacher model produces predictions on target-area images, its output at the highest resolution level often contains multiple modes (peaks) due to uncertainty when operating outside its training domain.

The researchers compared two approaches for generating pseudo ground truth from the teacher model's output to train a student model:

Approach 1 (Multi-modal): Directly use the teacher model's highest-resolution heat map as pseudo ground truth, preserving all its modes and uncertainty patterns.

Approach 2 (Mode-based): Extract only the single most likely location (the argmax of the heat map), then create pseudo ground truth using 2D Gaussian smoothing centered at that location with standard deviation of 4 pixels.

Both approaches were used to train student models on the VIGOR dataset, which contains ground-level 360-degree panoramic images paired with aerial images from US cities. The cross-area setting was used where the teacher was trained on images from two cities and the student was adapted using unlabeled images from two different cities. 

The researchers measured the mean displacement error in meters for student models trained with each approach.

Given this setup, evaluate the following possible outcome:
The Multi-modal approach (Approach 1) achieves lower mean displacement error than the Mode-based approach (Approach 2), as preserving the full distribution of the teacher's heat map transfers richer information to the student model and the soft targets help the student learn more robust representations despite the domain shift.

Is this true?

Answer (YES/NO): NO